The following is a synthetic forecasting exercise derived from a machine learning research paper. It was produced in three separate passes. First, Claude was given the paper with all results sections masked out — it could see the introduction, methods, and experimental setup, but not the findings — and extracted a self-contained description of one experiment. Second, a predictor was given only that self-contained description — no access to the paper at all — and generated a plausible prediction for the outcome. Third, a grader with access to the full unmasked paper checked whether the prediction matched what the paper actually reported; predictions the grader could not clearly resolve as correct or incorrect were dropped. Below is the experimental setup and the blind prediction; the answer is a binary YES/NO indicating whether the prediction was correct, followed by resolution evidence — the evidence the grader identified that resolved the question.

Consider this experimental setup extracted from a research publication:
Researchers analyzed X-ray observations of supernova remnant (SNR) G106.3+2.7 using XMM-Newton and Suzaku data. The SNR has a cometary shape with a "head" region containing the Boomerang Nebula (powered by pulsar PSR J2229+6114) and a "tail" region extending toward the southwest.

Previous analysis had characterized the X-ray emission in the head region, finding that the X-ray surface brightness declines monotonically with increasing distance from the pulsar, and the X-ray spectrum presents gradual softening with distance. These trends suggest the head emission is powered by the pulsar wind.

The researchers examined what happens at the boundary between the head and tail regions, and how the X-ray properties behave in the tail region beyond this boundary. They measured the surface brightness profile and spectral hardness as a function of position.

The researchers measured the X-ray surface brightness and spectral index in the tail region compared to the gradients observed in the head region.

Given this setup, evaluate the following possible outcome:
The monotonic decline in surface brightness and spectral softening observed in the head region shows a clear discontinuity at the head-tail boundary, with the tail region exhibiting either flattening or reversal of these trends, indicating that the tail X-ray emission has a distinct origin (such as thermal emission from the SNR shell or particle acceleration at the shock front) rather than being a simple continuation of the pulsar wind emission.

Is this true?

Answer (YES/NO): YES